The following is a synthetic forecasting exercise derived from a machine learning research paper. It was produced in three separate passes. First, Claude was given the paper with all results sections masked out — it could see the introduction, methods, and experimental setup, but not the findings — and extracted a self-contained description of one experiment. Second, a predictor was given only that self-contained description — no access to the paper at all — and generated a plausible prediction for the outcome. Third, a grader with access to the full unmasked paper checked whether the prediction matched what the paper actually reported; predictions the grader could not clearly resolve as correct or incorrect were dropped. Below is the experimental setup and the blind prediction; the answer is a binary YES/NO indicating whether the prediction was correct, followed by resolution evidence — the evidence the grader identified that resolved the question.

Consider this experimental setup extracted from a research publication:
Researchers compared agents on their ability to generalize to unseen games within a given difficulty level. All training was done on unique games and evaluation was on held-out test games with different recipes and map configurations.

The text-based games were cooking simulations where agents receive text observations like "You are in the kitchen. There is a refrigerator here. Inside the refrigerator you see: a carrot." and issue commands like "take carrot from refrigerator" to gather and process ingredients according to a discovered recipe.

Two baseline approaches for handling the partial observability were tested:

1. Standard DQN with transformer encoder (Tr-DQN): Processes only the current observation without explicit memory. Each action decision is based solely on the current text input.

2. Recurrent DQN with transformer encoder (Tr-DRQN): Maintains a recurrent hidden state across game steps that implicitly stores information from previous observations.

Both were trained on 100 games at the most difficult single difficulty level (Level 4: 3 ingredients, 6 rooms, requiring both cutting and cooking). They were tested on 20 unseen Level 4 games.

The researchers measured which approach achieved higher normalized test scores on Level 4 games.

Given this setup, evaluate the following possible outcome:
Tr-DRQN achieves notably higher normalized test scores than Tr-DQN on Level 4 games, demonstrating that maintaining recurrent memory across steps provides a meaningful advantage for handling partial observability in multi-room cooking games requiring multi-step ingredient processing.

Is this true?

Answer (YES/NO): NO